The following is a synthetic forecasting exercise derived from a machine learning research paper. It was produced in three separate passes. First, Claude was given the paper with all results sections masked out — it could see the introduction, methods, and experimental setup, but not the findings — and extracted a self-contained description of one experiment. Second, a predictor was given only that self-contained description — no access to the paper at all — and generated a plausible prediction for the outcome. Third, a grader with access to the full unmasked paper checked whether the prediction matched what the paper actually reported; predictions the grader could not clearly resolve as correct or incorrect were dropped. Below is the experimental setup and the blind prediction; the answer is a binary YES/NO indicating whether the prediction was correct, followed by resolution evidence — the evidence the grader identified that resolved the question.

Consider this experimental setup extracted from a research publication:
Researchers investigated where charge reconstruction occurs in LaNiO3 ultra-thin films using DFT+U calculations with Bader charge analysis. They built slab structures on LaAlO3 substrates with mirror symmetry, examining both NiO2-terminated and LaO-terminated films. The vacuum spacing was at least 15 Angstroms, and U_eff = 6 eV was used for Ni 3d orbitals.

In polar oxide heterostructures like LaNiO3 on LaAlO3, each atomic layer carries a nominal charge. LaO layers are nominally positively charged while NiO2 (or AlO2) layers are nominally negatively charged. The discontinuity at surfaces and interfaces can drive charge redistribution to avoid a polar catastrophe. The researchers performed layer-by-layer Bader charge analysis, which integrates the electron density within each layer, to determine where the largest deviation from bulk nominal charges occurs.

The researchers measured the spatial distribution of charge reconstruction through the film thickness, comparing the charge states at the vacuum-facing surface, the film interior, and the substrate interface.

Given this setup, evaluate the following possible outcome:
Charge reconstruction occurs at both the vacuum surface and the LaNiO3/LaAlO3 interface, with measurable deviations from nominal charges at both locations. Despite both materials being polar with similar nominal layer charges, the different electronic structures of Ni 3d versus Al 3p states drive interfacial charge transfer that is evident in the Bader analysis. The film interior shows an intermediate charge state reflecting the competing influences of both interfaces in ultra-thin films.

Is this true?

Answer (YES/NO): NO